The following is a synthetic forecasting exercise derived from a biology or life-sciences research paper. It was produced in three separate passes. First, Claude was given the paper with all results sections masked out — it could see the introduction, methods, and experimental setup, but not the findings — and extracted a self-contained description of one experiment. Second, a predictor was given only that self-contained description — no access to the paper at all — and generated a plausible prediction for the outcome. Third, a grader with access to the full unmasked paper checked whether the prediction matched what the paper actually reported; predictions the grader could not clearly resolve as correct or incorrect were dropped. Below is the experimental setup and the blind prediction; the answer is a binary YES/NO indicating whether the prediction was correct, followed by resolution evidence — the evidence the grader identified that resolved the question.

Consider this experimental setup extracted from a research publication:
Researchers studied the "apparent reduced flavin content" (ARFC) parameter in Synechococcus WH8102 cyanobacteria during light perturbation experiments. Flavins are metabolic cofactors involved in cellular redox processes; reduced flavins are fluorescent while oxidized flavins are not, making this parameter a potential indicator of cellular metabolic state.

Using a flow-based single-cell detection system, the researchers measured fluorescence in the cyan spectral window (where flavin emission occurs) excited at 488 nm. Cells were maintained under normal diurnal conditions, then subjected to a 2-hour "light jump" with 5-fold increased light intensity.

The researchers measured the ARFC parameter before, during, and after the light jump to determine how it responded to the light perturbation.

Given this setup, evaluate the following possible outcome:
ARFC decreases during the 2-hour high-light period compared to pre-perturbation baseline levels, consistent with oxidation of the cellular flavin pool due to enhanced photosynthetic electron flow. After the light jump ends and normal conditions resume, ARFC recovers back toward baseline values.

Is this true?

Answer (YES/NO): NO